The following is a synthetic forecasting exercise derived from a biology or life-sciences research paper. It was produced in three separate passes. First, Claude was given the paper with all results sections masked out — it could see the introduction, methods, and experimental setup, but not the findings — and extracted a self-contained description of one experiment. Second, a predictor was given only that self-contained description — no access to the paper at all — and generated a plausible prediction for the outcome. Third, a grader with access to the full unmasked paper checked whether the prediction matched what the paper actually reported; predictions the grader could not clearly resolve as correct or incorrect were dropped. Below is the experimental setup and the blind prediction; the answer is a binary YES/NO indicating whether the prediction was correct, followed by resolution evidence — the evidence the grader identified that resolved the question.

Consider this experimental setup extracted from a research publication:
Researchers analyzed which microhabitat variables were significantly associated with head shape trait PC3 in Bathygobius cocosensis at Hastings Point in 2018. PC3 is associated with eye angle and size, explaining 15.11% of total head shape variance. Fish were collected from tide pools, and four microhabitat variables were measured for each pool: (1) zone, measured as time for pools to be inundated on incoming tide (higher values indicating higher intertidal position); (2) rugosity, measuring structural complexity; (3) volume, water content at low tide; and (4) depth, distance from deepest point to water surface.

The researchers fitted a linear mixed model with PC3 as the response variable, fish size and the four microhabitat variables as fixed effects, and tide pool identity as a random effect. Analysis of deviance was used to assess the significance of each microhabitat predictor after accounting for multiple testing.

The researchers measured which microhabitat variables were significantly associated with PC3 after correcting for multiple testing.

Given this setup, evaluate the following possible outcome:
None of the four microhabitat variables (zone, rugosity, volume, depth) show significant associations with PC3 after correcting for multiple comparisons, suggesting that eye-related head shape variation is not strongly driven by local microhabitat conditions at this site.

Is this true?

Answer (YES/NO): NO